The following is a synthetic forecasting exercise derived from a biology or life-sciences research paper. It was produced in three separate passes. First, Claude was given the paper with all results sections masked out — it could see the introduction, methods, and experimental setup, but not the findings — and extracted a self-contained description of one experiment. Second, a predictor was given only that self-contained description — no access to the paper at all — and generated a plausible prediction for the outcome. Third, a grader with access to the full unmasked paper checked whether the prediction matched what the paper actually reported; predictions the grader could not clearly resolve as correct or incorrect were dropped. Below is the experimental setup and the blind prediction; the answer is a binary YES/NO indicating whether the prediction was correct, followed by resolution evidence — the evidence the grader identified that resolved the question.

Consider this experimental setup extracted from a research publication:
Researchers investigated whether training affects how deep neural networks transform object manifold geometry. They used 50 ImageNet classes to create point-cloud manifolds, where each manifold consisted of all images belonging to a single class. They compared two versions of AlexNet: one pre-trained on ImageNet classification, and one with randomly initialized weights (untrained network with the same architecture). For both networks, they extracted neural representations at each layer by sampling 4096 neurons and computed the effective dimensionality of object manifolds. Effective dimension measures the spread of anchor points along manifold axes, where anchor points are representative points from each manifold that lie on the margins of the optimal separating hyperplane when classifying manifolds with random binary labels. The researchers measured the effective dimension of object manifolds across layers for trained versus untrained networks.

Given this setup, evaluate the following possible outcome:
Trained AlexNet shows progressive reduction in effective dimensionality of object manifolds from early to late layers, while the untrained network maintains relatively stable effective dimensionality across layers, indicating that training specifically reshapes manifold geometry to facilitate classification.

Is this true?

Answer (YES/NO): NO